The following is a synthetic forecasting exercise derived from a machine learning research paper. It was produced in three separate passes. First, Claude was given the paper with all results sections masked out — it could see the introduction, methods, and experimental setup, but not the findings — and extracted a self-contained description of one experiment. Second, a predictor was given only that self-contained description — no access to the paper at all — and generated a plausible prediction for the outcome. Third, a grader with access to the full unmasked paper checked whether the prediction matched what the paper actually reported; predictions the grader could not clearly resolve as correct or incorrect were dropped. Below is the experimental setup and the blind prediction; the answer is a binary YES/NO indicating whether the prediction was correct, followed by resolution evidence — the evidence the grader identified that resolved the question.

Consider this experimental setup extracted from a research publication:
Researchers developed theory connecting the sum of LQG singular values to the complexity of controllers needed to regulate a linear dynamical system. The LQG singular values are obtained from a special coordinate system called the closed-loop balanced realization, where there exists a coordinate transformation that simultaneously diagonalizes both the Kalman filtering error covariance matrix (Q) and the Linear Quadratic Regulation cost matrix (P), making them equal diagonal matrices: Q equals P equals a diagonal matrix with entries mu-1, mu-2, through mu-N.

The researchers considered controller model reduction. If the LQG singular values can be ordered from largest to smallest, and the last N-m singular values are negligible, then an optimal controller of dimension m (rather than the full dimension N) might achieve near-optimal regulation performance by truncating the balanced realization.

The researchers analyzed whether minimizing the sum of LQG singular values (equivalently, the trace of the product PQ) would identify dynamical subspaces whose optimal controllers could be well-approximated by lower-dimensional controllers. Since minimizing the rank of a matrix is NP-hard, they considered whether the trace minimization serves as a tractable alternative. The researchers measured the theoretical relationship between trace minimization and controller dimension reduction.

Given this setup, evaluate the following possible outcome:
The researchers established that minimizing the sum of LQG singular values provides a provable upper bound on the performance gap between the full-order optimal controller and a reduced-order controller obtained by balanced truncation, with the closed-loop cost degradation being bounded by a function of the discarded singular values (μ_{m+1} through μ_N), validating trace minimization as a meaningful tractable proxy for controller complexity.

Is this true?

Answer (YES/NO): NO